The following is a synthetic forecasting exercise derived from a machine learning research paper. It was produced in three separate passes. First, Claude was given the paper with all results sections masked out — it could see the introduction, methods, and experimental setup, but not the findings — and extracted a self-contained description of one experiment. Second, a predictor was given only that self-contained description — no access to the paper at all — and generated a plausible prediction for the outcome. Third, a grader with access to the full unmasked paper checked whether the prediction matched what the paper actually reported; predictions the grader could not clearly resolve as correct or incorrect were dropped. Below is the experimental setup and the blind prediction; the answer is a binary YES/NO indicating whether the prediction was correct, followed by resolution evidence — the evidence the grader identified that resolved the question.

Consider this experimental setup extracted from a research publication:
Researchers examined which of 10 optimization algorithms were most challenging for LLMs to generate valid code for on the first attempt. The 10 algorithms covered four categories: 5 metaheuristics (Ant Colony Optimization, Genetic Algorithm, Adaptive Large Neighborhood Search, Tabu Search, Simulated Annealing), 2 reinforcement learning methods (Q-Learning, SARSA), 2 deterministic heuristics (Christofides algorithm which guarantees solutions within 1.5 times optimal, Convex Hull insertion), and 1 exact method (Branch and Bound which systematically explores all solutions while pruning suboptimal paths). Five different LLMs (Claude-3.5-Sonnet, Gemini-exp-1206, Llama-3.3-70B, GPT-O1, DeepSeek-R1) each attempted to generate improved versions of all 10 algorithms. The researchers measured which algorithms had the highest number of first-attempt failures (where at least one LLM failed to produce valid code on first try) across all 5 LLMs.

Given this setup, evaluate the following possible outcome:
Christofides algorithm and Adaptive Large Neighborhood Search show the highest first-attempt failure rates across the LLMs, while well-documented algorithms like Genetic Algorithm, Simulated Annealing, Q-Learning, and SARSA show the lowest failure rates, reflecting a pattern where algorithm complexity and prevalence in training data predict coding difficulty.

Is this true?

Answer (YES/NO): NO